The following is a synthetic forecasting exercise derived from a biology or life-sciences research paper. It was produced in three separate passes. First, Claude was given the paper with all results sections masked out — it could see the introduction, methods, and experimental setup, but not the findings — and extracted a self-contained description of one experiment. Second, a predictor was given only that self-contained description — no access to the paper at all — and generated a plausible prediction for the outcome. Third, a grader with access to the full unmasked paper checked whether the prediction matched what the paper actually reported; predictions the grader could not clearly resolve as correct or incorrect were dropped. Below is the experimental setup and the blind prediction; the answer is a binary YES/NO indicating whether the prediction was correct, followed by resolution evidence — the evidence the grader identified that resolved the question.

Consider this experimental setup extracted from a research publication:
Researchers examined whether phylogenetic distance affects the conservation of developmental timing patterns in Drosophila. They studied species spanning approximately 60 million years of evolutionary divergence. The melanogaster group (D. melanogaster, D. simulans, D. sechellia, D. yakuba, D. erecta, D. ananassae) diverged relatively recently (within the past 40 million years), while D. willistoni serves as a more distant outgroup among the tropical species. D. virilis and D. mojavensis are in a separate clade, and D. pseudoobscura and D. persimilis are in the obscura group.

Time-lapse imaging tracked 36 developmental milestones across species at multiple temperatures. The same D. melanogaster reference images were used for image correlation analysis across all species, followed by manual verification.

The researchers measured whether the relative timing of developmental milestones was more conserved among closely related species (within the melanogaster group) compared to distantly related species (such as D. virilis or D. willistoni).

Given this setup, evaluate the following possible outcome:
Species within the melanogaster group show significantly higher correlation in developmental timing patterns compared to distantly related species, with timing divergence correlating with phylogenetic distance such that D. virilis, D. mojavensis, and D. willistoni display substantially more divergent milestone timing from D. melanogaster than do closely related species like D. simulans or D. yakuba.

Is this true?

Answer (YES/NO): NO